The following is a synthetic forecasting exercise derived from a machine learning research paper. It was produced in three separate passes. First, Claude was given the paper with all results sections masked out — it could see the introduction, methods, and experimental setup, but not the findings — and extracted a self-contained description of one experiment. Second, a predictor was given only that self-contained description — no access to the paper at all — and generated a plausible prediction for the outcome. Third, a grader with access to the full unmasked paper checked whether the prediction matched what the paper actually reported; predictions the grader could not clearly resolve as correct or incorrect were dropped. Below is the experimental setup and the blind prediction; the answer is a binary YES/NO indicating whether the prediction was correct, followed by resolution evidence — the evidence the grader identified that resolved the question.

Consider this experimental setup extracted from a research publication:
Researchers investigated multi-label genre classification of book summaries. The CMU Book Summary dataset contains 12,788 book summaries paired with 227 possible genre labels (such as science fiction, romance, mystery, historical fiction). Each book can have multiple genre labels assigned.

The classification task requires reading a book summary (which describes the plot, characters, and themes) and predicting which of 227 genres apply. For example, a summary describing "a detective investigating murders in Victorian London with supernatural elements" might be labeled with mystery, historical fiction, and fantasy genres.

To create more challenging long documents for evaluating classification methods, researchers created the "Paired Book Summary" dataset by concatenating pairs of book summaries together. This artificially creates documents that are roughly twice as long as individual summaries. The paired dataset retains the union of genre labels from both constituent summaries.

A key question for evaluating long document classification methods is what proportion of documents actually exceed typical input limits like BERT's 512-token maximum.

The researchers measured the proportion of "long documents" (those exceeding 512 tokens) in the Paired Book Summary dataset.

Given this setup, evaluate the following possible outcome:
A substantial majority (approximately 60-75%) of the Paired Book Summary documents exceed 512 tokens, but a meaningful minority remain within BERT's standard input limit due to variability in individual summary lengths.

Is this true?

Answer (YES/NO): NO